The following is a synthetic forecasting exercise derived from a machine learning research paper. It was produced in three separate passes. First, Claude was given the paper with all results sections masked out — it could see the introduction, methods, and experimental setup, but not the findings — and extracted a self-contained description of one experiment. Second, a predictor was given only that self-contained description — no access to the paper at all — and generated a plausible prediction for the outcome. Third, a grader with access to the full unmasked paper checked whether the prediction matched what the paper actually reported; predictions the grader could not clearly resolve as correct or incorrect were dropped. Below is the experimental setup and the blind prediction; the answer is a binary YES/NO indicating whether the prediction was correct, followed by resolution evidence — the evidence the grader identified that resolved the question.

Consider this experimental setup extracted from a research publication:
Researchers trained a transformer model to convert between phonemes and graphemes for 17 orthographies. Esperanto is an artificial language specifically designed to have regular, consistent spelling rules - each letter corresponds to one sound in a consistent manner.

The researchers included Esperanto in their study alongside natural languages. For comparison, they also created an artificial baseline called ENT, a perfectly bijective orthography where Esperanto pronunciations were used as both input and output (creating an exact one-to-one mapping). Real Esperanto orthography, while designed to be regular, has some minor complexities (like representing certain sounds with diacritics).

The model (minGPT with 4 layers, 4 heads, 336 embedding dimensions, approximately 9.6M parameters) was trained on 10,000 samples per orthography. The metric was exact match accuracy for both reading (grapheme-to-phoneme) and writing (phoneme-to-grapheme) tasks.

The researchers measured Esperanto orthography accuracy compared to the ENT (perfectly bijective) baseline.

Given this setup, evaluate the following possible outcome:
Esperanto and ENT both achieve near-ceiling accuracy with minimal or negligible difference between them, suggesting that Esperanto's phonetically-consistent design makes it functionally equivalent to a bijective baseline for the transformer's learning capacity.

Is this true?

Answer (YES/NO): NO